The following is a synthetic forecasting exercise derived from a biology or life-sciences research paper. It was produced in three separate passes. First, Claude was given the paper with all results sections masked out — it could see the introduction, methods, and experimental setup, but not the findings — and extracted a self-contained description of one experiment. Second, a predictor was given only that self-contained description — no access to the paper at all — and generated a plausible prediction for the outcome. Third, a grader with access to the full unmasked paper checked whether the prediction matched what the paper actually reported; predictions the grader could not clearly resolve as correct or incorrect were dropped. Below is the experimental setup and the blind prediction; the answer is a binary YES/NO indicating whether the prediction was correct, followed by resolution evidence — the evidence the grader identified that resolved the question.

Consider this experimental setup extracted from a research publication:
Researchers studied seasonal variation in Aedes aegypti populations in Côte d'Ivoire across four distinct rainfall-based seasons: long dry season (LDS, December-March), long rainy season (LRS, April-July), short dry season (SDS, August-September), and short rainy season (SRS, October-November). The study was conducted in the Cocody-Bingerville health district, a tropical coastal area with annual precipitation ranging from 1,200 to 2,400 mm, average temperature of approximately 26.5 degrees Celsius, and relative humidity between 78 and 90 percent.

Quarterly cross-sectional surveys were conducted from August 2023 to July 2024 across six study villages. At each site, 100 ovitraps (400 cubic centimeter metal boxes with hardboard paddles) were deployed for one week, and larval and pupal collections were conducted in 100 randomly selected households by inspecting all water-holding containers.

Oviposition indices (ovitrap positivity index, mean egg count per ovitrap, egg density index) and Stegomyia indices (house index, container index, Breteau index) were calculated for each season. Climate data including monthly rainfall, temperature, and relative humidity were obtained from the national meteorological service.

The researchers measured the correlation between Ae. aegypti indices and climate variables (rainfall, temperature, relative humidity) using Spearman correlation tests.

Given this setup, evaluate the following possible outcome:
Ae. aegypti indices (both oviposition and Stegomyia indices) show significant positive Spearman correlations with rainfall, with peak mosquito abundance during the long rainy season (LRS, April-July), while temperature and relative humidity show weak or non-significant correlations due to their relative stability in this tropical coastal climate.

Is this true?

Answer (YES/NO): NO